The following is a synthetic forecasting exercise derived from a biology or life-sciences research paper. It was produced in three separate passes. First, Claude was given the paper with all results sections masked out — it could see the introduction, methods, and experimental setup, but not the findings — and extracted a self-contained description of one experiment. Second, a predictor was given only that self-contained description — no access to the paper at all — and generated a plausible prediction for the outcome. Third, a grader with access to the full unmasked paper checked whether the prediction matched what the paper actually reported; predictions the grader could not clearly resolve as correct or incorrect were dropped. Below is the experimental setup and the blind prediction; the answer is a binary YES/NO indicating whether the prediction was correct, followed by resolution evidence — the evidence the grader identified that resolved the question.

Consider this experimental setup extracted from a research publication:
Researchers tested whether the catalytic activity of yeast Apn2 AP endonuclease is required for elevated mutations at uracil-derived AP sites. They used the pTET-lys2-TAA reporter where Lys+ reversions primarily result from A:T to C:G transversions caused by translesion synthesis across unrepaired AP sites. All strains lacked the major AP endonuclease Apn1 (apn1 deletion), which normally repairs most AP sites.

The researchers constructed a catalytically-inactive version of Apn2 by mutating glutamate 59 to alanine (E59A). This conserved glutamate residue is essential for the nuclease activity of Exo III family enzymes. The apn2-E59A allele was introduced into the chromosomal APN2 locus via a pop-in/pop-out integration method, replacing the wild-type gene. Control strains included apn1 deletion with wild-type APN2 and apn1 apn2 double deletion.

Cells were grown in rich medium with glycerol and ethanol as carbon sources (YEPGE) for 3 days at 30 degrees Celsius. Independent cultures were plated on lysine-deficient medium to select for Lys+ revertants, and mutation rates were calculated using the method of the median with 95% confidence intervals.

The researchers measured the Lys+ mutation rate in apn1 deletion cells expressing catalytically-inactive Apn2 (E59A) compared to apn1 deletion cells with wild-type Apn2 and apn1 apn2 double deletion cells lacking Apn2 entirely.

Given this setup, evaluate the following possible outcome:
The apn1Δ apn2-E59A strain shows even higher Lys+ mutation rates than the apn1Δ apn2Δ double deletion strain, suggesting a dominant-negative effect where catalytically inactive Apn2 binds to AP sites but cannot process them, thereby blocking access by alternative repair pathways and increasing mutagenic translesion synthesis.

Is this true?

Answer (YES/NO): NO